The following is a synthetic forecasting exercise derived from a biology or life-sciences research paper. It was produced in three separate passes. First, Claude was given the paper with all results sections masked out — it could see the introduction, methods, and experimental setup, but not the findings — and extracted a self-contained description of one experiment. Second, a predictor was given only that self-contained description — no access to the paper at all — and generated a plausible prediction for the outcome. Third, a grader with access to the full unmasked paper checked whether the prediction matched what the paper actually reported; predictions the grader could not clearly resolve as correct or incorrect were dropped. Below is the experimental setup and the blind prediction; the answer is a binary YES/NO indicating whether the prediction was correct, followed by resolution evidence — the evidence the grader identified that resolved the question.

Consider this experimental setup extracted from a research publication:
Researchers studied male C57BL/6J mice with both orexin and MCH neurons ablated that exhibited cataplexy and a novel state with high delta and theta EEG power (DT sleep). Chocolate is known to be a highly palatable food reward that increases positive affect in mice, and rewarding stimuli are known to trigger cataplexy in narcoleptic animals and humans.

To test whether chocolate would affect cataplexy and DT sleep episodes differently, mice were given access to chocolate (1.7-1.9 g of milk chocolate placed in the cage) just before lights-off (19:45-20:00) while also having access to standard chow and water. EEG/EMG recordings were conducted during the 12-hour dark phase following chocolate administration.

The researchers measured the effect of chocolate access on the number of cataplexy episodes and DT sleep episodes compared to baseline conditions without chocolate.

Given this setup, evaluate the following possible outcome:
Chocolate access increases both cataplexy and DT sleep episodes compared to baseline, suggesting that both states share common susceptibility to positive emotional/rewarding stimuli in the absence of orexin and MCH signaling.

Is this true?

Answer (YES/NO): NO